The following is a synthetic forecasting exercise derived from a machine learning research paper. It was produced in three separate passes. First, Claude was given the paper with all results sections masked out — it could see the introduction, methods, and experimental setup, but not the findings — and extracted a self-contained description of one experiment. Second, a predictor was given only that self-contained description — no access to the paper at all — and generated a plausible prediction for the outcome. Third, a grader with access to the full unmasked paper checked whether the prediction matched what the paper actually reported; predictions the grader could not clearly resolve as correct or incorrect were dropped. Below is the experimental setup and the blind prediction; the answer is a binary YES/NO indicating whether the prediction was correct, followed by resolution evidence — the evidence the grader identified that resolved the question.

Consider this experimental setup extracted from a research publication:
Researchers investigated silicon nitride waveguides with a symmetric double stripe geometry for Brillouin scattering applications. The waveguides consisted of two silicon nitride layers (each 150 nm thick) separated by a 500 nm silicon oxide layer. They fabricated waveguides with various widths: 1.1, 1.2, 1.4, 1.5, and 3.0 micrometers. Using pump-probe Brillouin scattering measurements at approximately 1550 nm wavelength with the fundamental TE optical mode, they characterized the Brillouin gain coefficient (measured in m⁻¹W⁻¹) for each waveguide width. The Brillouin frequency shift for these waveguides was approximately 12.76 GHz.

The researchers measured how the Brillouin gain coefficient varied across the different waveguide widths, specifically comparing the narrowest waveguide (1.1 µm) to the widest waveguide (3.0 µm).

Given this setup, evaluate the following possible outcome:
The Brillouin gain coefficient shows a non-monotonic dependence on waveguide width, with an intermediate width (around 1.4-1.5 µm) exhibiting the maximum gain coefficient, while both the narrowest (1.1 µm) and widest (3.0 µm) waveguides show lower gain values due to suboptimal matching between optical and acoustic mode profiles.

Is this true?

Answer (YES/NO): NO